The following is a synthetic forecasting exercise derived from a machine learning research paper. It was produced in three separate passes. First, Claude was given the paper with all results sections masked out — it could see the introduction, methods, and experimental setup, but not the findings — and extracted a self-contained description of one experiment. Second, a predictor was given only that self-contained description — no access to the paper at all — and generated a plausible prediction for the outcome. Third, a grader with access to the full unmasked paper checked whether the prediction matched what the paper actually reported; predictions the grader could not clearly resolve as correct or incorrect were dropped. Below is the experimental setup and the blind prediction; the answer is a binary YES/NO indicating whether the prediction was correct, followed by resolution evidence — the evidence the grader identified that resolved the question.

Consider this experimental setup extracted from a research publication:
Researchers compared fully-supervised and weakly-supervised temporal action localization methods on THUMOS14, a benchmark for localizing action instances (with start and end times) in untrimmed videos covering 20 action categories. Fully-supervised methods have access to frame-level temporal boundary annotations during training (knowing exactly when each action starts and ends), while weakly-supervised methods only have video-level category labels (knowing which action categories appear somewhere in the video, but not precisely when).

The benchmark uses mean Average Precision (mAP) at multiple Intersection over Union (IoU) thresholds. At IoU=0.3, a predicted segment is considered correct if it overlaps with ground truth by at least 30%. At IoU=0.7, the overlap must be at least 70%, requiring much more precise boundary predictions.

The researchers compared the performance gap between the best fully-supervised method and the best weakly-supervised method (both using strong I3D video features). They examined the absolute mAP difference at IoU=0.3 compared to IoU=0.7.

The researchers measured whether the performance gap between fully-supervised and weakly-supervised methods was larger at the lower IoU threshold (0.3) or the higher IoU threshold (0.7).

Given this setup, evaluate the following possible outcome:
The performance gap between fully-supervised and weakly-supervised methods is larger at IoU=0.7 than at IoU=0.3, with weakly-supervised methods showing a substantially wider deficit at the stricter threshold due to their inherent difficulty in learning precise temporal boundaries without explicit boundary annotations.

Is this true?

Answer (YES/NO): YES